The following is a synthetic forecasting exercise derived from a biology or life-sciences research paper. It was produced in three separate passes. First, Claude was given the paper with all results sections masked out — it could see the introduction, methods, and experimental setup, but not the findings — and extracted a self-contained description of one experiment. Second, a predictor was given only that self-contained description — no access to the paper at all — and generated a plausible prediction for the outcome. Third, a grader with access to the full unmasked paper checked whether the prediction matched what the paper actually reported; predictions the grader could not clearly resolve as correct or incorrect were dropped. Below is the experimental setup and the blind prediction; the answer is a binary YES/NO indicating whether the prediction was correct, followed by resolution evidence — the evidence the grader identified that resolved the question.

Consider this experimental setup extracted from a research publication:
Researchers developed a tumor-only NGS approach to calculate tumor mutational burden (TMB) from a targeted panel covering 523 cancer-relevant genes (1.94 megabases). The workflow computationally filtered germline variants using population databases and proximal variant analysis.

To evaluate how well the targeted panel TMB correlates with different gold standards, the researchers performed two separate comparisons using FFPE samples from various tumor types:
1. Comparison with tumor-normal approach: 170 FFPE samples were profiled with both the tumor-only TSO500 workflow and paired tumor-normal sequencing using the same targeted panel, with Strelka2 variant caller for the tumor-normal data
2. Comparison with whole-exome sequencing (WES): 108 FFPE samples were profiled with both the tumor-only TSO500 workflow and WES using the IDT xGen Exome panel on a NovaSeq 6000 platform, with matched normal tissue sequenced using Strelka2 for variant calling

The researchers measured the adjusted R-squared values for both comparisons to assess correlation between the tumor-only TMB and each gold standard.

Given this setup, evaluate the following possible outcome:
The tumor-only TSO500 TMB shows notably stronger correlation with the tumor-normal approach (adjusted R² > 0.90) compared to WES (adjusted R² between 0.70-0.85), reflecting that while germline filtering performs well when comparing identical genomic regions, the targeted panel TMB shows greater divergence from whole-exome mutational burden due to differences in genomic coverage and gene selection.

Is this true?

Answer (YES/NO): NO